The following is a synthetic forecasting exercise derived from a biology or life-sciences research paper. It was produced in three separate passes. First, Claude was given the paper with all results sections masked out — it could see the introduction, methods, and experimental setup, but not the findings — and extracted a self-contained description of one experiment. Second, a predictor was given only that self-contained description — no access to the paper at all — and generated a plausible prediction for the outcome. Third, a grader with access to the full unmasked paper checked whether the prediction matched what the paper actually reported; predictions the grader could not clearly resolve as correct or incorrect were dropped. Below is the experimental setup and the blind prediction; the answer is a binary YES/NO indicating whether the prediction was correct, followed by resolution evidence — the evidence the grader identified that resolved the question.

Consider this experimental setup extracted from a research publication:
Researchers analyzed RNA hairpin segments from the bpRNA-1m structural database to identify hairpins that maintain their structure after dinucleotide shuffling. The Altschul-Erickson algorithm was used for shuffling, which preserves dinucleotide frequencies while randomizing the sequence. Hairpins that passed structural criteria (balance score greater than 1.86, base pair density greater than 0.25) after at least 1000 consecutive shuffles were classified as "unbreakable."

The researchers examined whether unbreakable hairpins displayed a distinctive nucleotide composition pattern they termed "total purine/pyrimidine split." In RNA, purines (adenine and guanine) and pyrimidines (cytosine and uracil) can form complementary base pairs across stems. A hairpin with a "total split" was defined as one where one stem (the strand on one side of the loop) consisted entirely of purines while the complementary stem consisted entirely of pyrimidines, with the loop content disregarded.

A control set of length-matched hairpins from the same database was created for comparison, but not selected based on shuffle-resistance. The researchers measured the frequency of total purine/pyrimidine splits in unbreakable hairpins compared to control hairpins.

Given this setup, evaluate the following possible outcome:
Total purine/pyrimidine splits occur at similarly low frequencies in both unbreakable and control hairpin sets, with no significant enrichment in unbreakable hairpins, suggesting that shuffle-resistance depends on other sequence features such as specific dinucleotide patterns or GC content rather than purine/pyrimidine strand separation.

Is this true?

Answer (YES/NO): NO